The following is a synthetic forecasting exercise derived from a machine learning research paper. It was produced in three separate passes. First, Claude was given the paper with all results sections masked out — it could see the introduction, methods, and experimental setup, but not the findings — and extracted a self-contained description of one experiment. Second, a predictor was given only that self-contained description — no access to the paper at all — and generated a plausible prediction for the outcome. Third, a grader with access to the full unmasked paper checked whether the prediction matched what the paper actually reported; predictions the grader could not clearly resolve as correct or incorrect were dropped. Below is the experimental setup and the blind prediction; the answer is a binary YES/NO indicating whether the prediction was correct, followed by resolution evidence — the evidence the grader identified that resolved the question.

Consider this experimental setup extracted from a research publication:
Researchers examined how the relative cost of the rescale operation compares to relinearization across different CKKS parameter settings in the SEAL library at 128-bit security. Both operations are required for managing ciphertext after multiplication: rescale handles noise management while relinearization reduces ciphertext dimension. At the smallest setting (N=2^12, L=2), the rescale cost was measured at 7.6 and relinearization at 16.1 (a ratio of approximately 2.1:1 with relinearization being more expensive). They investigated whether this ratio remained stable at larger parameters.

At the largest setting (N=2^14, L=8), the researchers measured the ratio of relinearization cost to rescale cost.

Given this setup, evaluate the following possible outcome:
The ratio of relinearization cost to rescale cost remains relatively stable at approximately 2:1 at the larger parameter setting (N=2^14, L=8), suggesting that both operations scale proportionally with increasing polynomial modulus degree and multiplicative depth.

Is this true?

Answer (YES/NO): NO